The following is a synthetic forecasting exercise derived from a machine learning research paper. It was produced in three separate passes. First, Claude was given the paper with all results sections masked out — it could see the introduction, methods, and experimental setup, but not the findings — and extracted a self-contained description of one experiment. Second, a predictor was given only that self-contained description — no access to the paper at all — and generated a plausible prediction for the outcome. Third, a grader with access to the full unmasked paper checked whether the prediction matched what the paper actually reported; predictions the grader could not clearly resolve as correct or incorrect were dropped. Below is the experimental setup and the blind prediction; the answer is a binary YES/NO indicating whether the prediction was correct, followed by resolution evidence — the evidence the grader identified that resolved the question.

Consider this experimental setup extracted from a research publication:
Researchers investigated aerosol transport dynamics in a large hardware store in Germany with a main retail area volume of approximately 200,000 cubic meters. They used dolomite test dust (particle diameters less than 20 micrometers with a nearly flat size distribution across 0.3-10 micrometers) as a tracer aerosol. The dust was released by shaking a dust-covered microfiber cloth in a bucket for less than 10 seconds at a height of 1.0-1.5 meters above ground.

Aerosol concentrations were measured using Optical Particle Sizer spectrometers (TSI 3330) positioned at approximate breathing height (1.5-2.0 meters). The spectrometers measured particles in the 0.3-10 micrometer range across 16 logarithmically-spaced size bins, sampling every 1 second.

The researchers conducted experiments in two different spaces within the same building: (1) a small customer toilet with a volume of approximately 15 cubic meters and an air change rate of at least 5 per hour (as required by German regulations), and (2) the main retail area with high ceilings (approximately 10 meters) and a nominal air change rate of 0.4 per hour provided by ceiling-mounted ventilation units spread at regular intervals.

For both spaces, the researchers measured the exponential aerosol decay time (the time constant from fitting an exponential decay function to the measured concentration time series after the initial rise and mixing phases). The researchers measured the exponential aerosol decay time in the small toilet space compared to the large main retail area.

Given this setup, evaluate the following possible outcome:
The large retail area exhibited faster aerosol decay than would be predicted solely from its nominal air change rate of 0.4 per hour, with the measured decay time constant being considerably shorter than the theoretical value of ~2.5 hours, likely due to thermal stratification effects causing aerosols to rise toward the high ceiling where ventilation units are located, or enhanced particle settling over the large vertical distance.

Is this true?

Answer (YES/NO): NO